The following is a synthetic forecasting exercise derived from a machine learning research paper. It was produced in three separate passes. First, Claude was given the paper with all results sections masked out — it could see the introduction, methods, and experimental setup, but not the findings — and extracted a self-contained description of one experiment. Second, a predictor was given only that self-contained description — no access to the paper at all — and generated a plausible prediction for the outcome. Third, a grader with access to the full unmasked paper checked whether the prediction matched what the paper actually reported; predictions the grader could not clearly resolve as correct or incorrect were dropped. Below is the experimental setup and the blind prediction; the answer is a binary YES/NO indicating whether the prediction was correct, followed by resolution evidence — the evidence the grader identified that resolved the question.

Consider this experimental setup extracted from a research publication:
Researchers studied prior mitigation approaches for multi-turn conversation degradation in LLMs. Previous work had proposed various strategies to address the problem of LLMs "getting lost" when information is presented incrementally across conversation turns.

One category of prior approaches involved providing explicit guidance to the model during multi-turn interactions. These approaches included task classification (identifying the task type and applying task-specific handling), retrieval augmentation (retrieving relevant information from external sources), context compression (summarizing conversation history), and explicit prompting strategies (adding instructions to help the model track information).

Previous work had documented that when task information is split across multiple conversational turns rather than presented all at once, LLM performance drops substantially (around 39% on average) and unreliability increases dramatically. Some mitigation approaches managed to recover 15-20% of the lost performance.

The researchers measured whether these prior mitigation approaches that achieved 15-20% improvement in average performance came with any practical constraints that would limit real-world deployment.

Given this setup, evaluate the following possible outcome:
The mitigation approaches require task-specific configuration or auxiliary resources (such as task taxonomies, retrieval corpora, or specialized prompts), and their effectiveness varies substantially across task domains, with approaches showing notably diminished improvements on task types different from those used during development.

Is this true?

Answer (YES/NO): NO